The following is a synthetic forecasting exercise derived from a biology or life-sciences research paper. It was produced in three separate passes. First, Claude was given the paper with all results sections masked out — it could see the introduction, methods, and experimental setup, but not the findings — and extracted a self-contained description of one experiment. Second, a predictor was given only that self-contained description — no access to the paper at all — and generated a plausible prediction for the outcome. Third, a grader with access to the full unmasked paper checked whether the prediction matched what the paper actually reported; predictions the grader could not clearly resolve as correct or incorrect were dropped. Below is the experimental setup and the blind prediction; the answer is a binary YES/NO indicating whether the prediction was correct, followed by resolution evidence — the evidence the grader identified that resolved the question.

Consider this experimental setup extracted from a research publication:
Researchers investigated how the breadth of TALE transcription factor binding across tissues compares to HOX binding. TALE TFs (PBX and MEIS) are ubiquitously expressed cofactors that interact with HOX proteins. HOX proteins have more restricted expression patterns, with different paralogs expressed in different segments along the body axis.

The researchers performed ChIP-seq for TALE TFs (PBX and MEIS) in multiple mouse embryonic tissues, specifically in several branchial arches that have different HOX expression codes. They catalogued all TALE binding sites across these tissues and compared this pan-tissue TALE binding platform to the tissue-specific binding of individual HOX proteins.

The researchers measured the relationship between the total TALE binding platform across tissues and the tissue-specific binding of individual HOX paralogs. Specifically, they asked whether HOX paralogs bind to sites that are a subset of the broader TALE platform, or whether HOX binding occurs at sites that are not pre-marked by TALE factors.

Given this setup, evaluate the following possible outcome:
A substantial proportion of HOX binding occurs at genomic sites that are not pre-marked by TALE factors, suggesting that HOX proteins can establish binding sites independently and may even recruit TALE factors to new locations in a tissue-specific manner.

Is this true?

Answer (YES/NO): NO